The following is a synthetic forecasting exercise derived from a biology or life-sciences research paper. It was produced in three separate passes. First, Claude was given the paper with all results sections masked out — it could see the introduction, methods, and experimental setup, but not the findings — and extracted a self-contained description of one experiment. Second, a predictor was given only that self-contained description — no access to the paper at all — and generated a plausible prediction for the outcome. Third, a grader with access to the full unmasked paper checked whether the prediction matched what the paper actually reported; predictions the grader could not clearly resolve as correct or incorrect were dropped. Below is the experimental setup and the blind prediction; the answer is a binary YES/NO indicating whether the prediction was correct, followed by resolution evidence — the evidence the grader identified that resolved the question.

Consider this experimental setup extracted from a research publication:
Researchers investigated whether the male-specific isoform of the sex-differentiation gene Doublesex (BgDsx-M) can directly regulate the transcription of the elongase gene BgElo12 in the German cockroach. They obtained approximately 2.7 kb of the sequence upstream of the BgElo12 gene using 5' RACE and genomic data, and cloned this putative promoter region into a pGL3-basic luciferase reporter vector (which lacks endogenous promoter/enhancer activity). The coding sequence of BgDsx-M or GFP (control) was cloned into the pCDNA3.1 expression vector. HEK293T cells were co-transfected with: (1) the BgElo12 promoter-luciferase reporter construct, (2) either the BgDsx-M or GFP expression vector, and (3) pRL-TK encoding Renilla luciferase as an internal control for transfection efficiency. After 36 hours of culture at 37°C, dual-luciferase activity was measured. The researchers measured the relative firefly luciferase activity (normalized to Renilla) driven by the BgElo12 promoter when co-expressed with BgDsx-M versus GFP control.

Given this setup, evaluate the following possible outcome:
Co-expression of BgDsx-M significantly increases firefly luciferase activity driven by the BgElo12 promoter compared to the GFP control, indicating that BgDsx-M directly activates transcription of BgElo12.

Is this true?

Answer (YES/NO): NO